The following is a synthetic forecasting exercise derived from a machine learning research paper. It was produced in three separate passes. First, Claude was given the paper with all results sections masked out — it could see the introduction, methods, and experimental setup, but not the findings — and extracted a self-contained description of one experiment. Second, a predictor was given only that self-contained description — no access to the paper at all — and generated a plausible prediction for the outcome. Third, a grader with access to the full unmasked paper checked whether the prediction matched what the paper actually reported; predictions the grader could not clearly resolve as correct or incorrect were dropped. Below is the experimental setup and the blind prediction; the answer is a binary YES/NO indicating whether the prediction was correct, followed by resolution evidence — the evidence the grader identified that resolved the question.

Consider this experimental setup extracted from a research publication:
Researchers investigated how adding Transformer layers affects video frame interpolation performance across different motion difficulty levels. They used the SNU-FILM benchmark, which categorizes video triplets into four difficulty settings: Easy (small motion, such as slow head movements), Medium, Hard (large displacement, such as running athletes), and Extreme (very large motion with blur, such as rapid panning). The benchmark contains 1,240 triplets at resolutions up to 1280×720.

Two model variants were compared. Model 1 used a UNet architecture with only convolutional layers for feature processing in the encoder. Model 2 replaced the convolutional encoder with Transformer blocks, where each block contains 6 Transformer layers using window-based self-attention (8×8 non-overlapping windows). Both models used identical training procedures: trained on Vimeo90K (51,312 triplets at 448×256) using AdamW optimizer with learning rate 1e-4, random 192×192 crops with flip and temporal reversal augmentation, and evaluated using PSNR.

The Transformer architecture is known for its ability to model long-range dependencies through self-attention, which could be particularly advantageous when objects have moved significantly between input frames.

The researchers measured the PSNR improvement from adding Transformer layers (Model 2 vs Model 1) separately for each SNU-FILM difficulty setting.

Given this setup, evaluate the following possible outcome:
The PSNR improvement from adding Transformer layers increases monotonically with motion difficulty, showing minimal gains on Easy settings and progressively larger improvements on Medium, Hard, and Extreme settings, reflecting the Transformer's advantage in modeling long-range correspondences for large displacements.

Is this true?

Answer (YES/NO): NO